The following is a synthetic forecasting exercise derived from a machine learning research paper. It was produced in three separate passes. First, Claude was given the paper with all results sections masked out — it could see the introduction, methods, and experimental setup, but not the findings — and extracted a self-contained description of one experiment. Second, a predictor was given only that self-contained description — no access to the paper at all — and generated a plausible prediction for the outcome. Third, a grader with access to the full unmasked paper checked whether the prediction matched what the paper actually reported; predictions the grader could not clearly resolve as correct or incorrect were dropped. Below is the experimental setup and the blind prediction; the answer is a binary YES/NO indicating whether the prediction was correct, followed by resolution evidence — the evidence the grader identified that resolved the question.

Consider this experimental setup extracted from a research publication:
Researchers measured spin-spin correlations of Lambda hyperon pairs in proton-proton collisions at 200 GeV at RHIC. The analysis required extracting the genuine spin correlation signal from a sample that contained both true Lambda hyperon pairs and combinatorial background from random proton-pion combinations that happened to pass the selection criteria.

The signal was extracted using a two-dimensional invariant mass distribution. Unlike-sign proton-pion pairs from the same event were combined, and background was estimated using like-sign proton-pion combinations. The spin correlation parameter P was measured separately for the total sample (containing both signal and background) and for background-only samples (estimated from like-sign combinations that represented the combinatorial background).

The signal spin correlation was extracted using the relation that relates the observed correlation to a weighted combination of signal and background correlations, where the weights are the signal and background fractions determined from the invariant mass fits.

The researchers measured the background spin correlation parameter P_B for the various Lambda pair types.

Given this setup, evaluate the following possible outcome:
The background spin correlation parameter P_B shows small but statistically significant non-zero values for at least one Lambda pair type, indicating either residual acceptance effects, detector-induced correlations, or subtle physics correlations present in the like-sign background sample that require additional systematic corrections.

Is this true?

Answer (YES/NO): NO